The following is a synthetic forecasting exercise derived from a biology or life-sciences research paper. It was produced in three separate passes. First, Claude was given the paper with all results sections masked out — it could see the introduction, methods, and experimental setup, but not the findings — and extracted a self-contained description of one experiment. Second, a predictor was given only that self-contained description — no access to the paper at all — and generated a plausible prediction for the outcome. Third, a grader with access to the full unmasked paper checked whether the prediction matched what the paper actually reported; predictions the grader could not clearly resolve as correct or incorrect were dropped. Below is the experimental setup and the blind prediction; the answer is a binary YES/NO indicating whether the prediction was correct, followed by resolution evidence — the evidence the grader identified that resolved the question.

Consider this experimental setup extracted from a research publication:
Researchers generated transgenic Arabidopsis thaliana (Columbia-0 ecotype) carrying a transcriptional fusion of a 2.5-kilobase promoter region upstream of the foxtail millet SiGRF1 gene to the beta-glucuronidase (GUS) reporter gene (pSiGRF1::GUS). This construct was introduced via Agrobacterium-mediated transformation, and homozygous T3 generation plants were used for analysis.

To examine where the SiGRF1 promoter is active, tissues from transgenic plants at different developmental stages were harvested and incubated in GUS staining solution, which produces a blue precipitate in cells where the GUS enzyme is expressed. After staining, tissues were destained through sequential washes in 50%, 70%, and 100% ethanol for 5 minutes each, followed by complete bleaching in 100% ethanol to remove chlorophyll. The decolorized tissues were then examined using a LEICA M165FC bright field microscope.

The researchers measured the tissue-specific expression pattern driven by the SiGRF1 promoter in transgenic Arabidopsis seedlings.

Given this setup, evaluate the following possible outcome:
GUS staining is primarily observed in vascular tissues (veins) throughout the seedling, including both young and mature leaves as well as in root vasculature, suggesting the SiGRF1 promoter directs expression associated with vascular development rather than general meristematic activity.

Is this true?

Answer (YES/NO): NO